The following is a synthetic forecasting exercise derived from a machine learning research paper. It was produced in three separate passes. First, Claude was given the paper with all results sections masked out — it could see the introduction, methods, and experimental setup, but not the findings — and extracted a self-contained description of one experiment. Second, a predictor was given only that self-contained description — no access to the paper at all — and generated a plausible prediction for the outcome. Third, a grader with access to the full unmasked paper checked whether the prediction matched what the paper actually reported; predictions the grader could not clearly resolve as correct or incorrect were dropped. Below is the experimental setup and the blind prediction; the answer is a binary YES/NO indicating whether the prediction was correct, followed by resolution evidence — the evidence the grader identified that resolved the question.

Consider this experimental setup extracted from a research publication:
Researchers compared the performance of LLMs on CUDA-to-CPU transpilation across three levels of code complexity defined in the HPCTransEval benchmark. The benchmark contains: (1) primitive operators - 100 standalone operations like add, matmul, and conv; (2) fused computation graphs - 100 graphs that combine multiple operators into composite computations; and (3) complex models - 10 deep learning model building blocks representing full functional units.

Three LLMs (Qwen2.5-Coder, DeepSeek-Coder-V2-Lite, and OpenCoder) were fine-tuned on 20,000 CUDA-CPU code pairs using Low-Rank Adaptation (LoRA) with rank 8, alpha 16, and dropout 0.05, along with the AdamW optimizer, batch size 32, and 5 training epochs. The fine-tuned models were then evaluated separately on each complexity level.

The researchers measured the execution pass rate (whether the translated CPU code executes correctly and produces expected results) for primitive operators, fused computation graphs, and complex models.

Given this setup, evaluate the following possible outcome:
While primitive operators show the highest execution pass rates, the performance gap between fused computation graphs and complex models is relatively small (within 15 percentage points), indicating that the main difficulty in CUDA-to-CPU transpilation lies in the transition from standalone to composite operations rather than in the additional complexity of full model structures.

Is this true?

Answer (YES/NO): NO